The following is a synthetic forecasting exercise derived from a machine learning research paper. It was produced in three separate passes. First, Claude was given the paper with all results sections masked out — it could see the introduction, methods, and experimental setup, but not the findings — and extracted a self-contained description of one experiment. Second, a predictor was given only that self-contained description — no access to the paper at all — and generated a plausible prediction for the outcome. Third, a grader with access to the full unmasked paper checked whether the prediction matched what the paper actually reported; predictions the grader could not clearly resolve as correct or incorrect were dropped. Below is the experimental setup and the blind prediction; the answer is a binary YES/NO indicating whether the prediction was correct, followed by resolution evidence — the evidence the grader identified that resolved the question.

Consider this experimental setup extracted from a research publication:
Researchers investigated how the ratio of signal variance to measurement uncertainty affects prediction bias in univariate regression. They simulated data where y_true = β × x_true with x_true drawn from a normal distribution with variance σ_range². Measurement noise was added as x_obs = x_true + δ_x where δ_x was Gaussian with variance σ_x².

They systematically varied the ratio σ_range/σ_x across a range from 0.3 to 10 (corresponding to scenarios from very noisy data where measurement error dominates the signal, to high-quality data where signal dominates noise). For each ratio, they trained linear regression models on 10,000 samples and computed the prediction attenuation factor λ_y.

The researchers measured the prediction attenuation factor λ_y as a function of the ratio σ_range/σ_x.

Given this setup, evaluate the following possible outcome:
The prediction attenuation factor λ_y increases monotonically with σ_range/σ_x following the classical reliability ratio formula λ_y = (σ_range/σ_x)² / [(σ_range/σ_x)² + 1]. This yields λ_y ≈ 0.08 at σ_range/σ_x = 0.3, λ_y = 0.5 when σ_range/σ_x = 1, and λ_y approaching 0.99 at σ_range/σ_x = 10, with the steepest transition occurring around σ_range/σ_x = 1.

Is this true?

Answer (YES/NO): YES